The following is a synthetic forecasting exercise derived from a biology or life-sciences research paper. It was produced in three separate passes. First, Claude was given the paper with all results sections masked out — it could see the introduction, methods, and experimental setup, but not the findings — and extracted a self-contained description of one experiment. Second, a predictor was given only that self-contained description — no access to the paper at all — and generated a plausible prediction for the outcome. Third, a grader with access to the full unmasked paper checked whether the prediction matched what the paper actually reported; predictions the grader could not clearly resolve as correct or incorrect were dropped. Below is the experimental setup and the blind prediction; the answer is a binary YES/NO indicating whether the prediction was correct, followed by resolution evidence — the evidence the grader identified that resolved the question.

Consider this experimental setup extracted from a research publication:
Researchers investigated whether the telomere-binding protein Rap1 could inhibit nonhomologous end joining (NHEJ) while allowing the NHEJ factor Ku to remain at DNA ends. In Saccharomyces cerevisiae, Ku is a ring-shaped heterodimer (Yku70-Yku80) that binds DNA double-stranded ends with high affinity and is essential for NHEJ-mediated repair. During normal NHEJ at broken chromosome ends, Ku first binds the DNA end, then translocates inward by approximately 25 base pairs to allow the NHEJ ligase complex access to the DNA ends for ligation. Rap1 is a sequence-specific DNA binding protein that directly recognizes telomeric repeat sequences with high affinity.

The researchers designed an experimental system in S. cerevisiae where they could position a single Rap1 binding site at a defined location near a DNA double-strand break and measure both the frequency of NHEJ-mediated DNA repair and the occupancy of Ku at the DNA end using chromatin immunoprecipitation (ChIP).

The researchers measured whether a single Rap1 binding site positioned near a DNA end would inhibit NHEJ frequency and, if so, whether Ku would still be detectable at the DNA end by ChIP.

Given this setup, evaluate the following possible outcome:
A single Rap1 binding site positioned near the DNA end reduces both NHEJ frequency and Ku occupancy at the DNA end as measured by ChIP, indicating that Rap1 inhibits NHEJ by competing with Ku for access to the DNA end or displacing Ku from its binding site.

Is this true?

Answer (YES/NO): NO